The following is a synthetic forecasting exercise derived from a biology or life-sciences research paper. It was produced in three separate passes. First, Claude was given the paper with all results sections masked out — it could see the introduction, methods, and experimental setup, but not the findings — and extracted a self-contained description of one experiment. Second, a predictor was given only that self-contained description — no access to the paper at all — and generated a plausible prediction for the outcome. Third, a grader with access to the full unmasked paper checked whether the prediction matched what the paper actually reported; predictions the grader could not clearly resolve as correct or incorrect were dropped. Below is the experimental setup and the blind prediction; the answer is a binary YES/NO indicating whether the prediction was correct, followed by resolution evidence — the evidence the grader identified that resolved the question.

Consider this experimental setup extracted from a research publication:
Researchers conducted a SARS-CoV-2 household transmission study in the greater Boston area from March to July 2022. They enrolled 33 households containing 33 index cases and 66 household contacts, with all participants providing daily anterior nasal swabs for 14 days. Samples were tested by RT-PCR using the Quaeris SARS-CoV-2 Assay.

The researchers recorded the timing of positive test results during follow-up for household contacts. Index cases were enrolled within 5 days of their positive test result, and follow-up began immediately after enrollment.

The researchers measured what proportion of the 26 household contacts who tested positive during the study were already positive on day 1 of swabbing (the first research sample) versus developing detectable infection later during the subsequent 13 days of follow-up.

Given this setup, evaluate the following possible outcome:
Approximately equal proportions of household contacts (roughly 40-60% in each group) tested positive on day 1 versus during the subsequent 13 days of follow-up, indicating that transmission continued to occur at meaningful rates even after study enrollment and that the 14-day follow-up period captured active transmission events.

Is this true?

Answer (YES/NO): YES